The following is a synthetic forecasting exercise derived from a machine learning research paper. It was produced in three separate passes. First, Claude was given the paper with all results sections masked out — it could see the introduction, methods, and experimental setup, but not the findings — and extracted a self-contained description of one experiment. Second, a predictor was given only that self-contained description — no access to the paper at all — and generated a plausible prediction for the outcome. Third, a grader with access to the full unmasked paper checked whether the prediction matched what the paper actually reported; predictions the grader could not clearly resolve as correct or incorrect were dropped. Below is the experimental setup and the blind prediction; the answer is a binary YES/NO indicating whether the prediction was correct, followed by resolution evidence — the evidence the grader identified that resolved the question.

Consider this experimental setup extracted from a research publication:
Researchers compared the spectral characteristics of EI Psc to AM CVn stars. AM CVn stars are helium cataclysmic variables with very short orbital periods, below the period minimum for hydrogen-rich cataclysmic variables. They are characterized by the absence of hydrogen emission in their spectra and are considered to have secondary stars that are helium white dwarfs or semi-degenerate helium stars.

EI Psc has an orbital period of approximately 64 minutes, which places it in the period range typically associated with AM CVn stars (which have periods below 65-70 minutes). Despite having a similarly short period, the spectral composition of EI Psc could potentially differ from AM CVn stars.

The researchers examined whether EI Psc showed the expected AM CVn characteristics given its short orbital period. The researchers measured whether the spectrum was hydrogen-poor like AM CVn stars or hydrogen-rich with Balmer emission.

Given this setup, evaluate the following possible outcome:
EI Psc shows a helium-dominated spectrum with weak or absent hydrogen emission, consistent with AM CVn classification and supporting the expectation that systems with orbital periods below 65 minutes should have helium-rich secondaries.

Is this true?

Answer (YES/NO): NO